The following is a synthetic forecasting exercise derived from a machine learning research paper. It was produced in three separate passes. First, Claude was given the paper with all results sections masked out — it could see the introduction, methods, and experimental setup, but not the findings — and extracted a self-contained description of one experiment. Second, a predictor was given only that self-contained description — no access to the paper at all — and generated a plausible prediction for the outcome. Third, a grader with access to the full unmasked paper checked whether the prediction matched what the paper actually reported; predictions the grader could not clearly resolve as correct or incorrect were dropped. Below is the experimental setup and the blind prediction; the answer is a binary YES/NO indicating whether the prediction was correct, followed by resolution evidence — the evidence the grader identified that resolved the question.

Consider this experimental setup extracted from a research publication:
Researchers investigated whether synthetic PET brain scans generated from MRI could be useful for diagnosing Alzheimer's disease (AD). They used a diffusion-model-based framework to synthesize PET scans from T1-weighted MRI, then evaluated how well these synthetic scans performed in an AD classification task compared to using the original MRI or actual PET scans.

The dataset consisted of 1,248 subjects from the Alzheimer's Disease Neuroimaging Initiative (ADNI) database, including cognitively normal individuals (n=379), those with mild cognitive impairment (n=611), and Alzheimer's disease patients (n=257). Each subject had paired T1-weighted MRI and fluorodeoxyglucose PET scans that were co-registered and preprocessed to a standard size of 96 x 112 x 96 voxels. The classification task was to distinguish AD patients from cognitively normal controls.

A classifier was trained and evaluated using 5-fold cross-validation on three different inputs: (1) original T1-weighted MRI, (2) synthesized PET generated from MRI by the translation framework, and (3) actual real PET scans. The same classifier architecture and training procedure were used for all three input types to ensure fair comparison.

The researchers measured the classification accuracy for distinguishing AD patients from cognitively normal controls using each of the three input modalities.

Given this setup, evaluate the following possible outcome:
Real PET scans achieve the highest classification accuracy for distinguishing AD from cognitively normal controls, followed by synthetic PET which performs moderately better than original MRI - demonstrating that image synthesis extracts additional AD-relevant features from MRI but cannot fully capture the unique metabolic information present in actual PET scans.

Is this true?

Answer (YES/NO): NO